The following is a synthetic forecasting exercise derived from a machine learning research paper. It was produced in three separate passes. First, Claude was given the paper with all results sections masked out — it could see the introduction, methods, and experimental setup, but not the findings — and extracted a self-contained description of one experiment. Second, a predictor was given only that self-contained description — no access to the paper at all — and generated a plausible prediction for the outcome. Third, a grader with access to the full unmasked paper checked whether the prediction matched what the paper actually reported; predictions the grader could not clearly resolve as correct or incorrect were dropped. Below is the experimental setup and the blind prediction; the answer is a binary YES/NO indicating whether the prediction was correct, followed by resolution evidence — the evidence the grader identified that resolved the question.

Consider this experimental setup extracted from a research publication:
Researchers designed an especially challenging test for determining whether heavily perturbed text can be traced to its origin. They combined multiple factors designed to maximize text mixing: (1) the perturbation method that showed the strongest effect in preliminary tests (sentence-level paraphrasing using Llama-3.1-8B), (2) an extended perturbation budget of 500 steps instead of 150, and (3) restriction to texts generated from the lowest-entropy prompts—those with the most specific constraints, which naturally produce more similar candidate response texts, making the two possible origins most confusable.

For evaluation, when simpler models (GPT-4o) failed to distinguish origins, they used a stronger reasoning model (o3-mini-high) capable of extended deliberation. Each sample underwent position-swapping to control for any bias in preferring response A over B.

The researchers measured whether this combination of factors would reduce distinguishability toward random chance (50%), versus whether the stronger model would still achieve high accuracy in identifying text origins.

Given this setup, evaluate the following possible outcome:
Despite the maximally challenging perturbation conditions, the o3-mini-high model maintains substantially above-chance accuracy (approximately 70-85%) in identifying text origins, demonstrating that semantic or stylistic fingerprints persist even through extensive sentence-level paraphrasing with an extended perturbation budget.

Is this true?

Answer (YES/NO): NO